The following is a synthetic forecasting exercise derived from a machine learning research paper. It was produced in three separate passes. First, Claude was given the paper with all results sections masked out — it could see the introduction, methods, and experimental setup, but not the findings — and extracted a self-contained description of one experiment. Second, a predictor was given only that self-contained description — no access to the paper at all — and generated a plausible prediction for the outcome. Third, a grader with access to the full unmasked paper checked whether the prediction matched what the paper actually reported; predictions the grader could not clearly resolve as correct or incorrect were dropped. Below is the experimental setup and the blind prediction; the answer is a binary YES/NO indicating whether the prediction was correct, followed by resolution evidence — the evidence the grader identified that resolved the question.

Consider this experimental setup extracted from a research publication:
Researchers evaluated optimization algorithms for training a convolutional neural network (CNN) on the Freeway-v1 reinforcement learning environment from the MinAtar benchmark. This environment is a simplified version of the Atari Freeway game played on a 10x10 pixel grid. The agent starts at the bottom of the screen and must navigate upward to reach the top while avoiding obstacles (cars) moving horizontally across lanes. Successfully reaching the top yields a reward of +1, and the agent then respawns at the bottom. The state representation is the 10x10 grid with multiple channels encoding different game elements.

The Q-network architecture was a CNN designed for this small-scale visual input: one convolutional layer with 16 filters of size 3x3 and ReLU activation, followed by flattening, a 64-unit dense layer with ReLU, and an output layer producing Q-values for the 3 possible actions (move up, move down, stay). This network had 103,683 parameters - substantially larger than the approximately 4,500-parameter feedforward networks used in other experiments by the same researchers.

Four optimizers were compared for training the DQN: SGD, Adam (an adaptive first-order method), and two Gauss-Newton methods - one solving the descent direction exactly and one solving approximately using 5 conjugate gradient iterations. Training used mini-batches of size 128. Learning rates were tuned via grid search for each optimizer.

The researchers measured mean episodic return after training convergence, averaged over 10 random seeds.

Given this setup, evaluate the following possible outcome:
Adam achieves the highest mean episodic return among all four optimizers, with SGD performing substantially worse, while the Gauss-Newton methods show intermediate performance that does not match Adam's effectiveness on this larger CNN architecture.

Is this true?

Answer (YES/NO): NO